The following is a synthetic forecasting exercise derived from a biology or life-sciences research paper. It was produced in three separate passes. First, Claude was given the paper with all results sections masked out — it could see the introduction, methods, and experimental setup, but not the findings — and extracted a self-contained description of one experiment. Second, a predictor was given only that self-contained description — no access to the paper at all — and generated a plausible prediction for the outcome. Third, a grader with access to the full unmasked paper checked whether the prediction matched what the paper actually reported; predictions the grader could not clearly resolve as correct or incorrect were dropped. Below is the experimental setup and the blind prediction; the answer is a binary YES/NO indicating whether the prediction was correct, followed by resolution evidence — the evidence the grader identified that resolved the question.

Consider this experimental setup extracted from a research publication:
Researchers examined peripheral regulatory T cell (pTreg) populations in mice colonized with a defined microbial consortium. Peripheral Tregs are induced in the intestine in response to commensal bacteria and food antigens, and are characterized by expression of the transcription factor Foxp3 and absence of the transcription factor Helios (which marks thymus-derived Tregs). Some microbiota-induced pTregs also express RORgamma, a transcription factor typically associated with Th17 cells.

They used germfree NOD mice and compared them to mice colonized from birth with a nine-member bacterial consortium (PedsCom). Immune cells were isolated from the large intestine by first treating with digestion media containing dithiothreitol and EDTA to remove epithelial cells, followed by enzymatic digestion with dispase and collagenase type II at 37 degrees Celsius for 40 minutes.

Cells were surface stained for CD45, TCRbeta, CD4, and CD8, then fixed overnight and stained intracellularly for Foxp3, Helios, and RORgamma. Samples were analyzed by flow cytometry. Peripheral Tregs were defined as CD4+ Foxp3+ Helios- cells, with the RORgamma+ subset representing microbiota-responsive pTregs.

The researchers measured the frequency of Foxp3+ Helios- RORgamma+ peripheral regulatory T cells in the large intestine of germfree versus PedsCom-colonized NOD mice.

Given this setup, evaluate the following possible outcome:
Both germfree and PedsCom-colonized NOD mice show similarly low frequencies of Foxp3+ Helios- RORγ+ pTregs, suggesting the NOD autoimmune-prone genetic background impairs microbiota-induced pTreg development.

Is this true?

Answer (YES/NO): NO